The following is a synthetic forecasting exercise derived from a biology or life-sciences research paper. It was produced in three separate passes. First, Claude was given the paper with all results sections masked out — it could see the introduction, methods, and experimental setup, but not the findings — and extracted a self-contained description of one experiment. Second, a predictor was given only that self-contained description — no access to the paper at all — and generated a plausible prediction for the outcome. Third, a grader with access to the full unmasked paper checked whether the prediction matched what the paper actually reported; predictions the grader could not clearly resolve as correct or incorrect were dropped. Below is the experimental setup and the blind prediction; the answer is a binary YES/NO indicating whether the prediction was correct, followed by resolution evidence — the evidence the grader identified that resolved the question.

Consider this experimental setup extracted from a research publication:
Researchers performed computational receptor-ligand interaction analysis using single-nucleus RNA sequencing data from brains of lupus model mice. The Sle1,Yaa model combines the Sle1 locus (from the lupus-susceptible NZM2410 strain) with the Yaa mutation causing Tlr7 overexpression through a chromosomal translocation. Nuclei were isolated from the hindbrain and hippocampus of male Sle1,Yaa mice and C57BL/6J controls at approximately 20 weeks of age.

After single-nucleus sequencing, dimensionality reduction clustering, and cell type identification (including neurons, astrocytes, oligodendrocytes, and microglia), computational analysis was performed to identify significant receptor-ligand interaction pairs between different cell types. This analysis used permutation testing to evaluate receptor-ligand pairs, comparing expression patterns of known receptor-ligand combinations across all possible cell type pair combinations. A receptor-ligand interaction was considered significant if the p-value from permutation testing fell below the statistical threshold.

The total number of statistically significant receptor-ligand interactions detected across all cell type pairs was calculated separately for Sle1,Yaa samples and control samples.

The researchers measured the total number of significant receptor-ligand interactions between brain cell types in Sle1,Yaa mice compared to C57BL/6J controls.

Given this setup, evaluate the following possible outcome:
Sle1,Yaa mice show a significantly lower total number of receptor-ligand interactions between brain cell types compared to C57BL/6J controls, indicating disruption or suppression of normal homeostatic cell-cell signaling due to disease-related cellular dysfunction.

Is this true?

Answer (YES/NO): YES